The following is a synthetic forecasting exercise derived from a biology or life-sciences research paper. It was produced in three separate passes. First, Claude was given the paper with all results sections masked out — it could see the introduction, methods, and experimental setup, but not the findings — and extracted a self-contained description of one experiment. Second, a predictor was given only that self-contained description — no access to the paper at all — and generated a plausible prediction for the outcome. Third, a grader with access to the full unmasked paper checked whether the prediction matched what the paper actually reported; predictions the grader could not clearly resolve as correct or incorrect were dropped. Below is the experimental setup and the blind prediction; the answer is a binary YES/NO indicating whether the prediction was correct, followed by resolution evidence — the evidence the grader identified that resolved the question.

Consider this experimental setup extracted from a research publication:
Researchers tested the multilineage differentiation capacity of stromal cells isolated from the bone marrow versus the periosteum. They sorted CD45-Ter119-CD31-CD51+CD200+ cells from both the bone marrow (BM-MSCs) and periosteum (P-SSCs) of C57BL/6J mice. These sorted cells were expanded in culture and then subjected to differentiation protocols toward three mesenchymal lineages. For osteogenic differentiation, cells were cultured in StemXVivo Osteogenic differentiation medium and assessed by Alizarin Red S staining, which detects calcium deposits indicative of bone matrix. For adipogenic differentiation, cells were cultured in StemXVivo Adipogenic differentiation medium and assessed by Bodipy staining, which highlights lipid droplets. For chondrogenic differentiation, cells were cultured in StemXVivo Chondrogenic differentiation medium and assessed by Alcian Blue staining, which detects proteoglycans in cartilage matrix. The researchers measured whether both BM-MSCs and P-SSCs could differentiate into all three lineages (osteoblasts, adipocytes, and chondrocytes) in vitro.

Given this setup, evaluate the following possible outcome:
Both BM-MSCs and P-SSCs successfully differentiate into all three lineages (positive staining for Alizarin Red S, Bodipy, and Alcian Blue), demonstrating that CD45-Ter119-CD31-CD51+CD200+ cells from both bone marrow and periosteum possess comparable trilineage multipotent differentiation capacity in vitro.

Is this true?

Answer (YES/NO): YES